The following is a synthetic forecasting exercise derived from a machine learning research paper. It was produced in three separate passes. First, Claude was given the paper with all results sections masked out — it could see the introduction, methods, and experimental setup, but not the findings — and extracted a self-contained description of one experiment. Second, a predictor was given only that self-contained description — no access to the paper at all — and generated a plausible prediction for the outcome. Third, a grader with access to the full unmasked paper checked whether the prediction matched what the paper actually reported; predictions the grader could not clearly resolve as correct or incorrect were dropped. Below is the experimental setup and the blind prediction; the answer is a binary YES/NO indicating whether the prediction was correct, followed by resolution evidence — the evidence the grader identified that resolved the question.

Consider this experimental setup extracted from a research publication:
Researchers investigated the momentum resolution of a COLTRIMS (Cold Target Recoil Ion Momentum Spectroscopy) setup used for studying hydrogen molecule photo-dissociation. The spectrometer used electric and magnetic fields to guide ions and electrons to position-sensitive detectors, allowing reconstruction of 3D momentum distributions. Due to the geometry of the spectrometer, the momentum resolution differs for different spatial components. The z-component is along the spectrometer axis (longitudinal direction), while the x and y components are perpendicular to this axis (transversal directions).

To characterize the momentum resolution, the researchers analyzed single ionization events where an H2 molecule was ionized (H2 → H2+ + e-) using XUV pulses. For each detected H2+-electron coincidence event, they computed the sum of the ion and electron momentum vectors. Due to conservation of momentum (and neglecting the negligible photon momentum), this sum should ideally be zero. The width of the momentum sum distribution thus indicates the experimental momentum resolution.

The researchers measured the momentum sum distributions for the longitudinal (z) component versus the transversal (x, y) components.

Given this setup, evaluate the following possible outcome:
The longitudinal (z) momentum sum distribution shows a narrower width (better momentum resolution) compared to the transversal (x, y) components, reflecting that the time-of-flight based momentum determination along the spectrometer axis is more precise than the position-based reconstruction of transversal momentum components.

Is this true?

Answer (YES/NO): YES